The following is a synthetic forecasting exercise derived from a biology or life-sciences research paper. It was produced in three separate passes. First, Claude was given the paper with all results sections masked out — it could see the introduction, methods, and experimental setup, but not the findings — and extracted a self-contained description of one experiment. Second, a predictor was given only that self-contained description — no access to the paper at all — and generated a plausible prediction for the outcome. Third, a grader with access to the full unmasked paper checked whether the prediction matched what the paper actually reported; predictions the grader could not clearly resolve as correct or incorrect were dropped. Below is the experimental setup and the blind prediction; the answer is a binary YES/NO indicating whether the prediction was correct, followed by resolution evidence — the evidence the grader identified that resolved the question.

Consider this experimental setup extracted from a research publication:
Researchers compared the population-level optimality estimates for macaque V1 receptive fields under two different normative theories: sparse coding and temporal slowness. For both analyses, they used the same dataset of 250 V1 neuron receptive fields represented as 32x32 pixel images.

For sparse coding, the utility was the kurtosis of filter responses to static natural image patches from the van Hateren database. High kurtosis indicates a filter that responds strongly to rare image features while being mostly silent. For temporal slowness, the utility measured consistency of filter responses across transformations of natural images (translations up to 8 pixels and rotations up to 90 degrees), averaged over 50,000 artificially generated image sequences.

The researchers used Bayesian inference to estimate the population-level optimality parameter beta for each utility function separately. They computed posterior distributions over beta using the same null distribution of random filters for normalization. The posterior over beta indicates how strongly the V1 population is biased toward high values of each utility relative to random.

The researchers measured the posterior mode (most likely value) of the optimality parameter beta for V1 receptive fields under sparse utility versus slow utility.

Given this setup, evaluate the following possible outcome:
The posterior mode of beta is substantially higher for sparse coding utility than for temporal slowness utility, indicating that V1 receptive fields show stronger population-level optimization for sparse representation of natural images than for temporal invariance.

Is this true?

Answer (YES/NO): YES